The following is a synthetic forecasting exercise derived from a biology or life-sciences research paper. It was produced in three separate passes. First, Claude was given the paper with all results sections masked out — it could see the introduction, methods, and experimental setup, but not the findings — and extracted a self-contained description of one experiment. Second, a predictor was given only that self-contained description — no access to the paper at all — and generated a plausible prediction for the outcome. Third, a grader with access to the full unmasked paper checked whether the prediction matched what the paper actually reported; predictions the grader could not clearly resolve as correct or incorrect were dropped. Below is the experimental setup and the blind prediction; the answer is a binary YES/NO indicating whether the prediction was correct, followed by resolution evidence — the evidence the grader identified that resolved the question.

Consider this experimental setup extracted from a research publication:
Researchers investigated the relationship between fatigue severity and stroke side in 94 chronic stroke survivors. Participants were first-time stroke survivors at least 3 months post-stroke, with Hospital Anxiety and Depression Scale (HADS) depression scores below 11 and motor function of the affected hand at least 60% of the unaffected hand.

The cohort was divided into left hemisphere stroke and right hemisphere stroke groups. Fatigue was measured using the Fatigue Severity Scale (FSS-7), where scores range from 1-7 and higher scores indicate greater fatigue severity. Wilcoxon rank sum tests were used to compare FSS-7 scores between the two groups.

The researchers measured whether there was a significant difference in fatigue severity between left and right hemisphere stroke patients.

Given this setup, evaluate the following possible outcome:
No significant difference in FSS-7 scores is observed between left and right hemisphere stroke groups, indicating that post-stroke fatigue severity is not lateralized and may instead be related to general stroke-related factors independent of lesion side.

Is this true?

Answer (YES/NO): YES